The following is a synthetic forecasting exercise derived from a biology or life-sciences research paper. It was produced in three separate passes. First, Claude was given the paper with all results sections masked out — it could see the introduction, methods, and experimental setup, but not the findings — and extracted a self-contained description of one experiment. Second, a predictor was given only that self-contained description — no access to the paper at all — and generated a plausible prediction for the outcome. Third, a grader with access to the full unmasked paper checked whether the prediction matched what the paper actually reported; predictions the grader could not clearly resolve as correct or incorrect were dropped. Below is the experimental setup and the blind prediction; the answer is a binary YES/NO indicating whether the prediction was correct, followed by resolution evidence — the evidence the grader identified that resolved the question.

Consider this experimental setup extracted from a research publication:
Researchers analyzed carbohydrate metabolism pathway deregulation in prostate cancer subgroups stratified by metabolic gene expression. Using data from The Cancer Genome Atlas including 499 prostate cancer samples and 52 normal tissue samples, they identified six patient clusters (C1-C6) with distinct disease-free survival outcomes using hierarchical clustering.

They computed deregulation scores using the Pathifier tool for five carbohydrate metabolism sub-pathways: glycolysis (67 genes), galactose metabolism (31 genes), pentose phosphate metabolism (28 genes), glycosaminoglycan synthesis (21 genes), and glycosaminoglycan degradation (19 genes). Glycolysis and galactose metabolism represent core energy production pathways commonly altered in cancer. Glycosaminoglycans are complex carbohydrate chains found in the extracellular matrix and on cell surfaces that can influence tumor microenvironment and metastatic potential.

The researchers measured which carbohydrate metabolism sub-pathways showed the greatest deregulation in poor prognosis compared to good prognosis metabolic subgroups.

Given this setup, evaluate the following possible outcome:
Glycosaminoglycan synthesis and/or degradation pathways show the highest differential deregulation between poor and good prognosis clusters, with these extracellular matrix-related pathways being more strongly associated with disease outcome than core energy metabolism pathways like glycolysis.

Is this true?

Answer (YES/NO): YES